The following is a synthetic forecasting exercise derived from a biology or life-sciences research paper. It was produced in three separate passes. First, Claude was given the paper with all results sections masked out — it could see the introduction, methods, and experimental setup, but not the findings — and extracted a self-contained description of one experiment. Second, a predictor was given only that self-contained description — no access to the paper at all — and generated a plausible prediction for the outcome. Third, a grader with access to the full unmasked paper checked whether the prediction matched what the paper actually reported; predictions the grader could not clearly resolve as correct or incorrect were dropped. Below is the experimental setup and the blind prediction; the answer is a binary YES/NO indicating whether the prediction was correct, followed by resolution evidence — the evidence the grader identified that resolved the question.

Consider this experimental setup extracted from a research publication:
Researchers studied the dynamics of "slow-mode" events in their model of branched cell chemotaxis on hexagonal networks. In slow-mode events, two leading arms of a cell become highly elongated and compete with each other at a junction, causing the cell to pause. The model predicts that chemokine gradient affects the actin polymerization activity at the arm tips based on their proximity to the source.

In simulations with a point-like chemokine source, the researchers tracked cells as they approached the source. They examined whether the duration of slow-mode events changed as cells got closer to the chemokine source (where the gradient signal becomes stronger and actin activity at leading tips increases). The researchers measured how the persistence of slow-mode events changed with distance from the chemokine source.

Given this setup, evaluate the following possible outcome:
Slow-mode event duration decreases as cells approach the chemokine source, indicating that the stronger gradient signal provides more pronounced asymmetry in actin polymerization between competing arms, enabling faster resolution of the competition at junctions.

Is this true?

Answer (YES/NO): NO